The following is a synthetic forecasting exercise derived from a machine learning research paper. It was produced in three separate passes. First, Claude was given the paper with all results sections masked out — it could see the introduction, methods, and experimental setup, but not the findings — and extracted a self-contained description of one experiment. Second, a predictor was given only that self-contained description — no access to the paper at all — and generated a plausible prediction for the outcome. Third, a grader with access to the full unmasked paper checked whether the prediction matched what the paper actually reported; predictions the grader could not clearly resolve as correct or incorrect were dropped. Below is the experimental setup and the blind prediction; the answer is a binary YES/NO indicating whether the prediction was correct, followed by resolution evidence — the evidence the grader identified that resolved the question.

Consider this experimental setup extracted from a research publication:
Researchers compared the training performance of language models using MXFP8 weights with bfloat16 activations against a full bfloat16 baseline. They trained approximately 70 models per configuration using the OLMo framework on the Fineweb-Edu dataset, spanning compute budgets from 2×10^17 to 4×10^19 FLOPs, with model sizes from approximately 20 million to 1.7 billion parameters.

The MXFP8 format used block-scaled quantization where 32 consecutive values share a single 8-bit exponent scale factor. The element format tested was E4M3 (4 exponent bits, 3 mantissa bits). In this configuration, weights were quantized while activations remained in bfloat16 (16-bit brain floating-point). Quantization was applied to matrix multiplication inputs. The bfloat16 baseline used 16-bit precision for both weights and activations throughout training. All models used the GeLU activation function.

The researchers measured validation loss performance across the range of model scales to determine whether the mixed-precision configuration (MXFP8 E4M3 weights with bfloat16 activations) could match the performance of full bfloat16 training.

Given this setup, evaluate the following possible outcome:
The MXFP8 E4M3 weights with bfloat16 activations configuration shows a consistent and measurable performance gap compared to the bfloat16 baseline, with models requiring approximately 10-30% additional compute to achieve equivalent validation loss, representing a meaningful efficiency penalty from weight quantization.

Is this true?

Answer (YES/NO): NO